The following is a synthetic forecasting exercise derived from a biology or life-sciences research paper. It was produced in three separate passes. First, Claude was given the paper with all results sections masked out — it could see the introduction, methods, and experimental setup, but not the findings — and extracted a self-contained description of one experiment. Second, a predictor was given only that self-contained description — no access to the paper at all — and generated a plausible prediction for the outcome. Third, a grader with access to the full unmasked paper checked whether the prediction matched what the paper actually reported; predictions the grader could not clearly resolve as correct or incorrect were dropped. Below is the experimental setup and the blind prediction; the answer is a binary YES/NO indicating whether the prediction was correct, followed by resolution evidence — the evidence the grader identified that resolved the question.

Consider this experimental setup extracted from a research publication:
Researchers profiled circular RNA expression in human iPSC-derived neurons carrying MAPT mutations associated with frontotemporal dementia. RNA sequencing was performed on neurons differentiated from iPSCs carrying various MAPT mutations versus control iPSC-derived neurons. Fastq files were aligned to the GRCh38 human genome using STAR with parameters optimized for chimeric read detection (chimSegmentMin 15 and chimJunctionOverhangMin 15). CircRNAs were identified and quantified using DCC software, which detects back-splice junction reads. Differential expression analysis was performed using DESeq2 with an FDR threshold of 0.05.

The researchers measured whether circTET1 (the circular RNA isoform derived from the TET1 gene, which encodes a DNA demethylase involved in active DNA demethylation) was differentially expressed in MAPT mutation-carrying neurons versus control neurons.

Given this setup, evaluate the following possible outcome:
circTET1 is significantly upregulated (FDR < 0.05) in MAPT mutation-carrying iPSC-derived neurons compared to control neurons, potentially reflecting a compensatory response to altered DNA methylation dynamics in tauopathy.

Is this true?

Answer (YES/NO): YES